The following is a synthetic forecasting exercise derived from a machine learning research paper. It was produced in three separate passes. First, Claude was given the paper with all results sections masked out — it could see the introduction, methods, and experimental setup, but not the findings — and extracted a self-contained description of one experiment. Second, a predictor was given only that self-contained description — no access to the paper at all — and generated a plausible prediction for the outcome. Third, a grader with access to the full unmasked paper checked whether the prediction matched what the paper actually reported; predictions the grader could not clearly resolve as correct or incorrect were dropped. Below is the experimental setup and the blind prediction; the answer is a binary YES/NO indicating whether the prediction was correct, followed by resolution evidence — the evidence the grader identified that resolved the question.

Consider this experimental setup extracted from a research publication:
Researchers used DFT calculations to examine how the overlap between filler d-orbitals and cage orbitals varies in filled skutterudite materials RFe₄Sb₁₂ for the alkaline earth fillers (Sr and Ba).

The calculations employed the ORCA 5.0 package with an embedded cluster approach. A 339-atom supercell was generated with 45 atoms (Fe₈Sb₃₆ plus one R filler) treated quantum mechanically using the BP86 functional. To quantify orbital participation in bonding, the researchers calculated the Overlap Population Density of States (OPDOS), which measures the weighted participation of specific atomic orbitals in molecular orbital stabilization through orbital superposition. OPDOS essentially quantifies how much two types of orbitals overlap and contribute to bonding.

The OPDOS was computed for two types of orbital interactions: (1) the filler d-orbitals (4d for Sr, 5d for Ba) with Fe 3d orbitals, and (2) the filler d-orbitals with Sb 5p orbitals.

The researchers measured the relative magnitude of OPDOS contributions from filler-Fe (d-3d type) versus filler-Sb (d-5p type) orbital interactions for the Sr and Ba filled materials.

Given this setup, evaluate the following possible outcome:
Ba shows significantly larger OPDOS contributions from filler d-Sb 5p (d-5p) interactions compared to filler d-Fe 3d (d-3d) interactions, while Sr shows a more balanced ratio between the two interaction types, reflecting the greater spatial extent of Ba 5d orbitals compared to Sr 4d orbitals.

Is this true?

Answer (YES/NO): NO